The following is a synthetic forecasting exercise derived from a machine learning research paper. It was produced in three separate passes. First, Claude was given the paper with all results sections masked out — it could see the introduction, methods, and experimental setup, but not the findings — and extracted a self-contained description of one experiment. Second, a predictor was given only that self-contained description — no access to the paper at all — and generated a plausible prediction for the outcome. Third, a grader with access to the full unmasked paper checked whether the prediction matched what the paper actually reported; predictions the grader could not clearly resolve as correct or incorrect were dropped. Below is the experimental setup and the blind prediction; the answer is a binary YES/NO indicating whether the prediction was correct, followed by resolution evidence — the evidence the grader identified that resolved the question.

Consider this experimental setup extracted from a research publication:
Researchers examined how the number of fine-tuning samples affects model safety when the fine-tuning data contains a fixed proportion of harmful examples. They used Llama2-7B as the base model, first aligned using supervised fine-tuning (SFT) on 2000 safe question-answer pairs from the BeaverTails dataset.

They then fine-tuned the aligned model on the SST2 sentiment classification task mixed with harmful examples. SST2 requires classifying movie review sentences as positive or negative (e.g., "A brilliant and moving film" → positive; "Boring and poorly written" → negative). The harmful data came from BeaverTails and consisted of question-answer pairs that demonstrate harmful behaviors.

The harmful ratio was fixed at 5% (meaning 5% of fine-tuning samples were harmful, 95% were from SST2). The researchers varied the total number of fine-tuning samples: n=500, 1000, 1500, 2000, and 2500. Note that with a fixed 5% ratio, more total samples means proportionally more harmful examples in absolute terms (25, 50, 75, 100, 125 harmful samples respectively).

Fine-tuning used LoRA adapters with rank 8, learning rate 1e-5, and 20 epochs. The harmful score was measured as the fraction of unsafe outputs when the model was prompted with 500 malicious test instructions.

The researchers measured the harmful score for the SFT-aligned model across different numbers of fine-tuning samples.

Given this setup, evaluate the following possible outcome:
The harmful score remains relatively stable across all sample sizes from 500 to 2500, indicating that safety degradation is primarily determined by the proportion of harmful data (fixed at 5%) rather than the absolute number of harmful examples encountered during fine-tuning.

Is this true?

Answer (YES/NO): NO